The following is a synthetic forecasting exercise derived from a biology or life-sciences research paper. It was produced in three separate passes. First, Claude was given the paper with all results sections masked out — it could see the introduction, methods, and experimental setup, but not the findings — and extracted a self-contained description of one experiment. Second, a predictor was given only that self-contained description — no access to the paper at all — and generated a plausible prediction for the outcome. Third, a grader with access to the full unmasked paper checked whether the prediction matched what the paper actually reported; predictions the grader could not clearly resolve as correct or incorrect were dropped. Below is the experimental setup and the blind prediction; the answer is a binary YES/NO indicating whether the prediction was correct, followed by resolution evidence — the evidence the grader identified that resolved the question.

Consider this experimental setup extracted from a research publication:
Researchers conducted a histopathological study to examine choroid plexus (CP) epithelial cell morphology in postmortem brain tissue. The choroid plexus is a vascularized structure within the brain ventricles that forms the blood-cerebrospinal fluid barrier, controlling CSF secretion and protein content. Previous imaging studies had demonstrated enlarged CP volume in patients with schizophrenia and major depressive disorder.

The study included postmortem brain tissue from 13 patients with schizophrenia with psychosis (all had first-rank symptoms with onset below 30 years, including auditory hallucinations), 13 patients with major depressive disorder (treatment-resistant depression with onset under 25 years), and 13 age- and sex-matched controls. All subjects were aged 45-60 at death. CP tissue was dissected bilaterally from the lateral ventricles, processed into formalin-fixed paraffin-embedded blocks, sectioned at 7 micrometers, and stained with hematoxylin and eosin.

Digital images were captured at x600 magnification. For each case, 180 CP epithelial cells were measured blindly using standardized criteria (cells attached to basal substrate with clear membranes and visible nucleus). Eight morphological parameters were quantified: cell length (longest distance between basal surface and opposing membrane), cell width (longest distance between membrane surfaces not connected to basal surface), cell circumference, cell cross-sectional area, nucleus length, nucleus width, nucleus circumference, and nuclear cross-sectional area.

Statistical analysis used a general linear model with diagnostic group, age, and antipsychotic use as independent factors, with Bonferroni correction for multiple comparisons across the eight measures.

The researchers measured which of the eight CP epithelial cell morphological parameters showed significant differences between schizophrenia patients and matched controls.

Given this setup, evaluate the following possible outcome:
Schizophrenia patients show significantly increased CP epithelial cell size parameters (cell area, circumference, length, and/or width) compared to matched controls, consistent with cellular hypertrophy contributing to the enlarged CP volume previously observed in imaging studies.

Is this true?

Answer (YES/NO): NO